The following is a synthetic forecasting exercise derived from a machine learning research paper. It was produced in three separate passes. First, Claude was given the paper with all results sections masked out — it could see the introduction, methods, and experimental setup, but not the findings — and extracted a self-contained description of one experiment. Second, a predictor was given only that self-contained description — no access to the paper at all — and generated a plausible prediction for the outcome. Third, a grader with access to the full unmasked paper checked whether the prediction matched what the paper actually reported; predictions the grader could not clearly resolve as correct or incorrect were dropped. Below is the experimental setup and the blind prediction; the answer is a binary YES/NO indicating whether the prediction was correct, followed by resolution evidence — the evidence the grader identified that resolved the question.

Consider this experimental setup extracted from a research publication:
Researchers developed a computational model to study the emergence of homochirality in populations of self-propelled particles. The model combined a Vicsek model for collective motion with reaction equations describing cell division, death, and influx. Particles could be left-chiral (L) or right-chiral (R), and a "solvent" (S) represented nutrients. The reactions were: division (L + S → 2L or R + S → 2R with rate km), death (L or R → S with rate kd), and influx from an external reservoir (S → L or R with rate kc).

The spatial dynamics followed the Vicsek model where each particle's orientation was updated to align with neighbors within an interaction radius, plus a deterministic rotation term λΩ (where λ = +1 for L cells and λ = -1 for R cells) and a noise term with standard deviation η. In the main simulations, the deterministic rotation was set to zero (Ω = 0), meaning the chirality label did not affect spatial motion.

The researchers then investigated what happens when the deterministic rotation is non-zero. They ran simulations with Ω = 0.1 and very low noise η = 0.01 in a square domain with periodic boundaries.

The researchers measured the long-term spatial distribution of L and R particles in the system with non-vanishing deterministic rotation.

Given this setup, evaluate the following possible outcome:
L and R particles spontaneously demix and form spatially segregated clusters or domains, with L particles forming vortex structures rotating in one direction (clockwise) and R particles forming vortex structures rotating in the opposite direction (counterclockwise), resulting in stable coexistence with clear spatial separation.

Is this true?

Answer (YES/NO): YES